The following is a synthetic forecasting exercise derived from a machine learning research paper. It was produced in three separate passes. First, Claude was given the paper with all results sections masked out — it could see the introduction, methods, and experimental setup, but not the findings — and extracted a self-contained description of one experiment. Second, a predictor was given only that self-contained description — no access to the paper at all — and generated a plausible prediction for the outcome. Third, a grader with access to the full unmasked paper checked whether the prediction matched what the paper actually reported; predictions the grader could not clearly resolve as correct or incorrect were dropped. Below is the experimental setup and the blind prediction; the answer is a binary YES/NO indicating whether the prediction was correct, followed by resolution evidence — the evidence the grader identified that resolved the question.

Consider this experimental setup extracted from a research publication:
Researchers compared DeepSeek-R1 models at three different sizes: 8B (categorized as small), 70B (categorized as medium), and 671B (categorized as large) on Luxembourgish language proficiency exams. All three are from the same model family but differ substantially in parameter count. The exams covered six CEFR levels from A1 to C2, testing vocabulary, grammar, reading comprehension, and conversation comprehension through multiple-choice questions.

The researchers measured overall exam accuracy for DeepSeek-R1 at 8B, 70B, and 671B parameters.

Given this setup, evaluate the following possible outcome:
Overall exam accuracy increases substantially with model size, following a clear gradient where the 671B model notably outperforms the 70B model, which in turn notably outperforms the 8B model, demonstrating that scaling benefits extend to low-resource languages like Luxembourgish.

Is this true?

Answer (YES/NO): NO